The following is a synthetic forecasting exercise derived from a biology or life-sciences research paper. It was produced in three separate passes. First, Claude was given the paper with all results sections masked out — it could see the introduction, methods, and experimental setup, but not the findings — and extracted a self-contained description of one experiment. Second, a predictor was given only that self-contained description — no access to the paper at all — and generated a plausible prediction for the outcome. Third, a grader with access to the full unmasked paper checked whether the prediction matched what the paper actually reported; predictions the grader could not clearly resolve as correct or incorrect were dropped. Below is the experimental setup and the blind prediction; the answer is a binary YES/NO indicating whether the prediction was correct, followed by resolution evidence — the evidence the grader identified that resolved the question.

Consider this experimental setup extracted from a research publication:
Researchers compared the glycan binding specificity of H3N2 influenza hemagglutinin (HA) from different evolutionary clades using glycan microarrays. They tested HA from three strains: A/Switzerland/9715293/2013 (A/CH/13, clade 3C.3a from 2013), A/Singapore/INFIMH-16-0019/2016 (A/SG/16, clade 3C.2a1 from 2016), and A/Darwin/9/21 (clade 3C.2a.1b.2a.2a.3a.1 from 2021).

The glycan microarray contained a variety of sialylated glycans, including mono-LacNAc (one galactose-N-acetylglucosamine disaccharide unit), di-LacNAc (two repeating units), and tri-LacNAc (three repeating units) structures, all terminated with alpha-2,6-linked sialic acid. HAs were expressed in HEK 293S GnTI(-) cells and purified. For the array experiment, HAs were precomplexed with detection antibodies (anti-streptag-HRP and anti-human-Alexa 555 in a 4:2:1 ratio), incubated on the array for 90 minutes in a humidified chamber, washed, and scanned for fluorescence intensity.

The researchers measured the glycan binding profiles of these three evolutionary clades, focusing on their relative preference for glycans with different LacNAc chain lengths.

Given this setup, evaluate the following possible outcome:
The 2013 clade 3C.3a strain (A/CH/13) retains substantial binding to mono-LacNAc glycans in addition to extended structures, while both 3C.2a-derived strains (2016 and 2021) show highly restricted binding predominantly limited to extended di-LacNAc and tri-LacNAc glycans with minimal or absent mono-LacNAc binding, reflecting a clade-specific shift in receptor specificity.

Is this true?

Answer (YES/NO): NO